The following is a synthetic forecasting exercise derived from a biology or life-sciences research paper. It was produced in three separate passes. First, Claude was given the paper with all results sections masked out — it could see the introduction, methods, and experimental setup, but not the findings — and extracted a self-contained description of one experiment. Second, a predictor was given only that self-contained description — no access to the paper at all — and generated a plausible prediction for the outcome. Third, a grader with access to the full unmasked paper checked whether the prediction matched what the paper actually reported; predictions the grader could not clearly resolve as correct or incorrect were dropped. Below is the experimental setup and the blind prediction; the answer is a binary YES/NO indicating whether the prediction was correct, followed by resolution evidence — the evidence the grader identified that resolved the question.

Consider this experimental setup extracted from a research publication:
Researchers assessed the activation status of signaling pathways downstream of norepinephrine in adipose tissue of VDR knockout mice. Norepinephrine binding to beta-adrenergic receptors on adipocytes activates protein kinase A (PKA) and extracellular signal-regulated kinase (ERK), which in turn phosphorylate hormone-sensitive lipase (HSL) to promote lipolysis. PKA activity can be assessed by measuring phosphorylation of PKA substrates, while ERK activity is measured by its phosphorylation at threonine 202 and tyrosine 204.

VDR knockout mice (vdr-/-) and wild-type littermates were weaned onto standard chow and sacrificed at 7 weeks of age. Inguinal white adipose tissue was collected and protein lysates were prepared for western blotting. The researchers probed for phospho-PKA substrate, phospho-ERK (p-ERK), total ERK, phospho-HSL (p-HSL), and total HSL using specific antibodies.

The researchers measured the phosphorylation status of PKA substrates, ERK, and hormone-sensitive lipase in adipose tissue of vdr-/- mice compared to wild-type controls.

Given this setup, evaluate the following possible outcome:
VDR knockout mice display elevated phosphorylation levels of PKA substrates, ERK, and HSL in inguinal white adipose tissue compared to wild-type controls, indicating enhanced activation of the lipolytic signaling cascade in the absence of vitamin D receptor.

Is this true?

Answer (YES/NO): YES